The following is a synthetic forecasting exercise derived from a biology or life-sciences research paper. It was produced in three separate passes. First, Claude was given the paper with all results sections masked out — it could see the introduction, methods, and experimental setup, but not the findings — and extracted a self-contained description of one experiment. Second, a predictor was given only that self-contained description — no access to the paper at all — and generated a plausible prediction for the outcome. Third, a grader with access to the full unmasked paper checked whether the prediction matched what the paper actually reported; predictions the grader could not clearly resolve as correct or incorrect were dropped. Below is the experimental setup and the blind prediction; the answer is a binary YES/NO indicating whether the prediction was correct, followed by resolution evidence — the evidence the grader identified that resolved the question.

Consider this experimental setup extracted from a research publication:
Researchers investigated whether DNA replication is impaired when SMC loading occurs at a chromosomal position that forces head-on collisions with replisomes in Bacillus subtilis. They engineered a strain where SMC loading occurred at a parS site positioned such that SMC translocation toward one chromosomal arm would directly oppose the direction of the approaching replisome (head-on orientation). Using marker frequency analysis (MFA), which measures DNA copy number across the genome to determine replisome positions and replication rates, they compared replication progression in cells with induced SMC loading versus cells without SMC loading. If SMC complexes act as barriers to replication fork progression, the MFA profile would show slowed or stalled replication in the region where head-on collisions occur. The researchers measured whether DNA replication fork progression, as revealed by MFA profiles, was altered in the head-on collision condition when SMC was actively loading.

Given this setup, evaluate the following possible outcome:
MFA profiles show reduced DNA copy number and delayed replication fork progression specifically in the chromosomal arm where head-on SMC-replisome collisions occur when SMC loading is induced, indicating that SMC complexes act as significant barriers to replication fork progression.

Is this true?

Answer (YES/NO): NO